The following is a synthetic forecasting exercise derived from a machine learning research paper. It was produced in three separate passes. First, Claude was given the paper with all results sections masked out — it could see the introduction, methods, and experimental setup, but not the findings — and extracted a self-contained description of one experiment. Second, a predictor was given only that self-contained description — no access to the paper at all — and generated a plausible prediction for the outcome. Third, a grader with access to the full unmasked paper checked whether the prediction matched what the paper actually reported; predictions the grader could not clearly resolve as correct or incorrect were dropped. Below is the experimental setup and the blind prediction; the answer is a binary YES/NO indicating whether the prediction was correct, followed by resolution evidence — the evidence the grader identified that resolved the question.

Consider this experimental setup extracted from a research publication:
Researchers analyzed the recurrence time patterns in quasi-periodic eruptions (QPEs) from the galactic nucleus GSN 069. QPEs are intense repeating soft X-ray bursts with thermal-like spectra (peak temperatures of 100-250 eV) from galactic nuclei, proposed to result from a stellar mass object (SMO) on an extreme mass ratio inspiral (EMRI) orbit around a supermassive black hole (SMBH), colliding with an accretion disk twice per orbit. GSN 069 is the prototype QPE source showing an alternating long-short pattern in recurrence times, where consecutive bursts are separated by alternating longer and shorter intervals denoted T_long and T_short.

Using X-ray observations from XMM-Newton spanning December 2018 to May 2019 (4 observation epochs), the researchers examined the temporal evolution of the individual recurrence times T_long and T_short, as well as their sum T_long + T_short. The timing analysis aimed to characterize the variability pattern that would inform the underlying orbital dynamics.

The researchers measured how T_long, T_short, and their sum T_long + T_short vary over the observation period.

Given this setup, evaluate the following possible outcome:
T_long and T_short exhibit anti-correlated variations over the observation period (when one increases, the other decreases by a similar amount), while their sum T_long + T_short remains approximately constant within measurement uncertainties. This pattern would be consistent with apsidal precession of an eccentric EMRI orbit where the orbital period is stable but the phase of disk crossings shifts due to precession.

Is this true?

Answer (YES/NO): YES